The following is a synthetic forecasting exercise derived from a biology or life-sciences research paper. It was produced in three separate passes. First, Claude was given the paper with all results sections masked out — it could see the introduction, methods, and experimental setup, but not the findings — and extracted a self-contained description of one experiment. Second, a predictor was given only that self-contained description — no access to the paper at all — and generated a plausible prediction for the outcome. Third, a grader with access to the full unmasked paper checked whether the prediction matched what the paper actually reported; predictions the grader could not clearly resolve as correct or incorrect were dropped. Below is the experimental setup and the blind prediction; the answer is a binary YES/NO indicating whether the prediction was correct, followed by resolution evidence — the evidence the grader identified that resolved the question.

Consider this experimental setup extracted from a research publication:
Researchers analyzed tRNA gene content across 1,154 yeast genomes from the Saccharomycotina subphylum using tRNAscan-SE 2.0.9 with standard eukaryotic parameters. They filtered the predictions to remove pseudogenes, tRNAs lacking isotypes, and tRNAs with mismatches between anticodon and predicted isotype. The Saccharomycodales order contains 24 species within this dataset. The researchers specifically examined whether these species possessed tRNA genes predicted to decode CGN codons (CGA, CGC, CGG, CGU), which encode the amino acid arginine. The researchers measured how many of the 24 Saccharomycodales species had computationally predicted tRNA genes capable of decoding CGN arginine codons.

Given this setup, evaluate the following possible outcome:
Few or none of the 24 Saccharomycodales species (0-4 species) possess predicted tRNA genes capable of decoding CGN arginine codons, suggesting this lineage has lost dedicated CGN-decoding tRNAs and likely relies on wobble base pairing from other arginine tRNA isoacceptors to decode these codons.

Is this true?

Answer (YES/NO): YES